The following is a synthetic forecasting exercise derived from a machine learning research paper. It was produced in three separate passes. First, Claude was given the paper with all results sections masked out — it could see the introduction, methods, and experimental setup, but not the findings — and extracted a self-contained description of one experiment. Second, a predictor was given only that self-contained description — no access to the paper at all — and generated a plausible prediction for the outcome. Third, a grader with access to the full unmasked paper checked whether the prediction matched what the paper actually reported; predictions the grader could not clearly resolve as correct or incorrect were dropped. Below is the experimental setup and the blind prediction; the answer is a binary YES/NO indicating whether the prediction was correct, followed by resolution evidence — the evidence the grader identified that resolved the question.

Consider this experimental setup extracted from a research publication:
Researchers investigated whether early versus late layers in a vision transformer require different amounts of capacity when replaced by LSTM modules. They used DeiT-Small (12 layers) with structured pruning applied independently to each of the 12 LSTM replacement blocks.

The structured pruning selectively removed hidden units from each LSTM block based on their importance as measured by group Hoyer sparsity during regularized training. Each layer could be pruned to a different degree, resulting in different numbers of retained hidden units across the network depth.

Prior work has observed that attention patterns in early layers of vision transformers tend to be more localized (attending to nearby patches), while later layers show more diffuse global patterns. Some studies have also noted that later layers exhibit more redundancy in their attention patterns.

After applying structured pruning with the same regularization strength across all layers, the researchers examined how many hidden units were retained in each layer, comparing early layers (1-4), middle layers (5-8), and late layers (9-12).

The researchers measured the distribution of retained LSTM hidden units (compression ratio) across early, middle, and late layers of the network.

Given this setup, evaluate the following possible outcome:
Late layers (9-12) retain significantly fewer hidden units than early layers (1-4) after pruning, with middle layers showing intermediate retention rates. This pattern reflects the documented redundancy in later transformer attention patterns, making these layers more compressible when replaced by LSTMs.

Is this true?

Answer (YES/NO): NO